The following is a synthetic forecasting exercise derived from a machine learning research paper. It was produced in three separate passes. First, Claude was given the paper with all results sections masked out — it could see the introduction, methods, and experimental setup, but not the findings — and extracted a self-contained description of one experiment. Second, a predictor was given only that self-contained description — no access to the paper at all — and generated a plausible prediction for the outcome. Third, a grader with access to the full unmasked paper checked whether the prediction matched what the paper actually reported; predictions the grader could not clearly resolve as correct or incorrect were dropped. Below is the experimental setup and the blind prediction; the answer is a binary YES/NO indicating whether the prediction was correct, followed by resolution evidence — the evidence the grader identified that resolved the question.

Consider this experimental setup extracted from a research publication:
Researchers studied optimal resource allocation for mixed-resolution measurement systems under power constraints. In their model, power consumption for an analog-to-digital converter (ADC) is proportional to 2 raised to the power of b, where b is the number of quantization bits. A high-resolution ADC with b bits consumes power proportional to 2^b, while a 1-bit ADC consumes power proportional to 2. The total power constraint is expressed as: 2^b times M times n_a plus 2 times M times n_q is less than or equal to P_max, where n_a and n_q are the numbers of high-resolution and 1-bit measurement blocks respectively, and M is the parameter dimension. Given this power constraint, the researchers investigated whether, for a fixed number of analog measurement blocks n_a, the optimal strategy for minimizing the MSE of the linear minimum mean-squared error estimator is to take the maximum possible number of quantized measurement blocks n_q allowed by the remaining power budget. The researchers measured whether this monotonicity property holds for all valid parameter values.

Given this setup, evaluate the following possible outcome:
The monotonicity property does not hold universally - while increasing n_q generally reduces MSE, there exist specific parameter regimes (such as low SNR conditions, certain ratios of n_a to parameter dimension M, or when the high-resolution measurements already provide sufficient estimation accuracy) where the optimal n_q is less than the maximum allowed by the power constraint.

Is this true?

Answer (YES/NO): NO